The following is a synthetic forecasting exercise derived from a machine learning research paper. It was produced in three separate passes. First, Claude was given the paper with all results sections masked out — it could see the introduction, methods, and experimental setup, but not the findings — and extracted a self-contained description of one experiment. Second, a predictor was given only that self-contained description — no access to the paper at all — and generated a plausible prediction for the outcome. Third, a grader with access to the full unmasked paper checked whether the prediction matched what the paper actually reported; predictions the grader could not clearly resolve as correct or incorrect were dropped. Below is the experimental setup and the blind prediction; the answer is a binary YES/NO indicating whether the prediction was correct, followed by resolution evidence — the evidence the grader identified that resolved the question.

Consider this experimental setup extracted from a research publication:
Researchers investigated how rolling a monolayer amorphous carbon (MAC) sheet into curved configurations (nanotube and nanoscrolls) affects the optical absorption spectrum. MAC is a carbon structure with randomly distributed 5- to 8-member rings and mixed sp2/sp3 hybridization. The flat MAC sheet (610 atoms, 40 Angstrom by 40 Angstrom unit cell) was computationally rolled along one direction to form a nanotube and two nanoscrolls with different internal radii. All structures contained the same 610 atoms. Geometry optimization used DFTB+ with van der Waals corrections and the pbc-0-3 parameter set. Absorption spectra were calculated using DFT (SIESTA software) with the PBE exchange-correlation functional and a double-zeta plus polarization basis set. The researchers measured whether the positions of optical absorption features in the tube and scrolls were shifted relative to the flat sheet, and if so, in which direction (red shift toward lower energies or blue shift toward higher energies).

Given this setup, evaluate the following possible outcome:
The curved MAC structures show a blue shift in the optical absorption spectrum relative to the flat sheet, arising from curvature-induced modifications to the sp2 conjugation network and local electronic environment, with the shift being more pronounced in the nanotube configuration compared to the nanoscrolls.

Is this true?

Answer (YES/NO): NO